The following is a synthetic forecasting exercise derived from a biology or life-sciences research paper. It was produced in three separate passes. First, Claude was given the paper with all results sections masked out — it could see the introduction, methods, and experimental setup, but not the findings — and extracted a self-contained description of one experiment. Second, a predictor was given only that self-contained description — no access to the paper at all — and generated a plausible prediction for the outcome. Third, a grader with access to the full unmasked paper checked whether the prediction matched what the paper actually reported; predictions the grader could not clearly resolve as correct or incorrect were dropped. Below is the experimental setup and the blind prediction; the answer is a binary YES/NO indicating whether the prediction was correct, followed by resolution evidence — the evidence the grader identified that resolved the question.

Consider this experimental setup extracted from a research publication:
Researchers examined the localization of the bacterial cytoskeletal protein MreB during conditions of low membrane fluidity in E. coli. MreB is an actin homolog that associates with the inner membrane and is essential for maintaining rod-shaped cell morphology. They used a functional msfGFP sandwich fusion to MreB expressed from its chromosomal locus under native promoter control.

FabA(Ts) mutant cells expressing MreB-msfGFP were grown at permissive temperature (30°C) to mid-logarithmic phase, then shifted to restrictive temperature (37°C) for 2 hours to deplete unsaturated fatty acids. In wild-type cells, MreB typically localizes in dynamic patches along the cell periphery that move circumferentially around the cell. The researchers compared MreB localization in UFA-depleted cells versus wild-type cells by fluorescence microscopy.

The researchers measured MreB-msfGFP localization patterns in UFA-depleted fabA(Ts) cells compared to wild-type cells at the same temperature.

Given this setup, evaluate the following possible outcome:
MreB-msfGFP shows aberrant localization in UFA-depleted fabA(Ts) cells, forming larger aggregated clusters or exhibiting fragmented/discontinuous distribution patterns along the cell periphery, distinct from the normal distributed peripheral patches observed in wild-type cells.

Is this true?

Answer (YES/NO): NO